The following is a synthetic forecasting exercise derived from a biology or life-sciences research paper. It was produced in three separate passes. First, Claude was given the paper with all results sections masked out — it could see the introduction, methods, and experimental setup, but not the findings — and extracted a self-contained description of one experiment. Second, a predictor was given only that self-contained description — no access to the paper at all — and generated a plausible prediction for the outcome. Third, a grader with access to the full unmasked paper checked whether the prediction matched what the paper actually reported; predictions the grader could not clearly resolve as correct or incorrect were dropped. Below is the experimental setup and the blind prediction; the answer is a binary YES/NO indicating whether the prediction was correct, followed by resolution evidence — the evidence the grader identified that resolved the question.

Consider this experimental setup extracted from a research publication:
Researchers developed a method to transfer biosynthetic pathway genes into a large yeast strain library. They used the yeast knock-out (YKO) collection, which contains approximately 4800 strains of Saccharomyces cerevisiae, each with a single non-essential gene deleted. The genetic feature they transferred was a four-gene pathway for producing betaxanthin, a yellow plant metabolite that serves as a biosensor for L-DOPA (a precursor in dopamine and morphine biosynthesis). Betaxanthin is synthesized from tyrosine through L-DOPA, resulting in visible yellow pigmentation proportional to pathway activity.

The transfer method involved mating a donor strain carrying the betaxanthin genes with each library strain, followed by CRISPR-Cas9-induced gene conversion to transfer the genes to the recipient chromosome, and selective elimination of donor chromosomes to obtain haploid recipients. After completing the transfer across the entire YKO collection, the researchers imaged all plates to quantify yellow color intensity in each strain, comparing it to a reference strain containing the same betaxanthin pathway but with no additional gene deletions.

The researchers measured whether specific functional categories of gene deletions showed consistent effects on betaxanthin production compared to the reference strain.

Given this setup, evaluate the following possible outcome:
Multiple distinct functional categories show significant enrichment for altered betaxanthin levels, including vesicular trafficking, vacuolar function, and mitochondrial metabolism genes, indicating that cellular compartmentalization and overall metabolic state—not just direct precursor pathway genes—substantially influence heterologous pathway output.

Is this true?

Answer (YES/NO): NO